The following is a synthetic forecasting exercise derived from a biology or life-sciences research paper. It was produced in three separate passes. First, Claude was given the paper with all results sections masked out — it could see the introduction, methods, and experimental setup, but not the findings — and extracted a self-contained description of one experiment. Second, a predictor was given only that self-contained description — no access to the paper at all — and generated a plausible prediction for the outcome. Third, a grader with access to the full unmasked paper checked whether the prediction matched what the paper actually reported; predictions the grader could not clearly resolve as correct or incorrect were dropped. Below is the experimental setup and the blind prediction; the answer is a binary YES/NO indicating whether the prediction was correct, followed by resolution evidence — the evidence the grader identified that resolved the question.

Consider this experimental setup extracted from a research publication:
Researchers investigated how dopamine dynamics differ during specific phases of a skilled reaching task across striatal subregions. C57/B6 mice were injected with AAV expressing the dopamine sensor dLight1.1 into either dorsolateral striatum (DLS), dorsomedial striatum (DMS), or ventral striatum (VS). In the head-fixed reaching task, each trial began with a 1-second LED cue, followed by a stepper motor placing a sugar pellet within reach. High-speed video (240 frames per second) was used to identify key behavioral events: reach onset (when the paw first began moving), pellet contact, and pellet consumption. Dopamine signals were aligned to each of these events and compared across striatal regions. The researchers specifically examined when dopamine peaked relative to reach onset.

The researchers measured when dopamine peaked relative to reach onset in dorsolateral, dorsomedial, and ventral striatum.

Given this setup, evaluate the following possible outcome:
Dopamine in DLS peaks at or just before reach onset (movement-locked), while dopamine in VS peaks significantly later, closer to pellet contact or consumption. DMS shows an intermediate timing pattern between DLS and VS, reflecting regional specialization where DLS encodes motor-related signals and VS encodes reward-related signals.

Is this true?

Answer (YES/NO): NO